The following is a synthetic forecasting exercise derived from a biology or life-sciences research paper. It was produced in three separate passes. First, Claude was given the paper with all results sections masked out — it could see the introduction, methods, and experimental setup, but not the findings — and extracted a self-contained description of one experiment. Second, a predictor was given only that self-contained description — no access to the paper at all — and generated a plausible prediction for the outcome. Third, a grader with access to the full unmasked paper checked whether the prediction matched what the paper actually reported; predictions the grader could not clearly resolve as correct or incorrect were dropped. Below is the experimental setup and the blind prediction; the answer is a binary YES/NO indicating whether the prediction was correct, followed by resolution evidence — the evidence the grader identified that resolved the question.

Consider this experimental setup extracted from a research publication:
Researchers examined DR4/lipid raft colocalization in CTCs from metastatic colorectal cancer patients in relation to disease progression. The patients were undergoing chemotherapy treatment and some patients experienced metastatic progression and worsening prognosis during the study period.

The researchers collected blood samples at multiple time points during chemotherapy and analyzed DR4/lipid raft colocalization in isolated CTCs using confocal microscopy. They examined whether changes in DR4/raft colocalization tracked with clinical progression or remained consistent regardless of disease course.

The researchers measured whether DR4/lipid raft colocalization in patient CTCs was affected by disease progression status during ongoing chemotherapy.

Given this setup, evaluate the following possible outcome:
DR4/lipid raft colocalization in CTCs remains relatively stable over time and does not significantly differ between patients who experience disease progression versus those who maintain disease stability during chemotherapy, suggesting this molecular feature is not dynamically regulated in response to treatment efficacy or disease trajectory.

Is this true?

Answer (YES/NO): NO